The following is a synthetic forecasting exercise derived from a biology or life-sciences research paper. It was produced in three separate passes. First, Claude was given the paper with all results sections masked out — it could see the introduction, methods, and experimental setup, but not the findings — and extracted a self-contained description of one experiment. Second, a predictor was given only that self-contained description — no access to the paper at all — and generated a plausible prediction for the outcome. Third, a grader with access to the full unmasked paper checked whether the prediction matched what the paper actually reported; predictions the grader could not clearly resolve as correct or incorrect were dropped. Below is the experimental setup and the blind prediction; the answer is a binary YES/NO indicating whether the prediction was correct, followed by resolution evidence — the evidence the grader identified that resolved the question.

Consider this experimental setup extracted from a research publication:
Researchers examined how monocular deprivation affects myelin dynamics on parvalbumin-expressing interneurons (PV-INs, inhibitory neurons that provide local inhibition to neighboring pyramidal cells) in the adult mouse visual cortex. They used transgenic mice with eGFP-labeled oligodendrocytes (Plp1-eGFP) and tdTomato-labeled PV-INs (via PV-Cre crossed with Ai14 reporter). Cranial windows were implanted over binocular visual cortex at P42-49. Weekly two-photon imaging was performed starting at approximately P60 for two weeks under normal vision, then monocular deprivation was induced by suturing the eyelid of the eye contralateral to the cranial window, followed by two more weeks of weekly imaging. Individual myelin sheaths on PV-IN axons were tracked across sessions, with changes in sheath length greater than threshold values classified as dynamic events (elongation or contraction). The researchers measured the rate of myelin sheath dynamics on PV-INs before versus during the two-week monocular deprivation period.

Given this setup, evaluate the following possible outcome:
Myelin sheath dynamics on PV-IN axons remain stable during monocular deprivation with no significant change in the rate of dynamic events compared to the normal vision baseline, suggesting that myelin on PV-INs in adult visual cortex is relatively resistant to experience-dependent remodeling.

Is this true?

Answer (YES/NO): NO